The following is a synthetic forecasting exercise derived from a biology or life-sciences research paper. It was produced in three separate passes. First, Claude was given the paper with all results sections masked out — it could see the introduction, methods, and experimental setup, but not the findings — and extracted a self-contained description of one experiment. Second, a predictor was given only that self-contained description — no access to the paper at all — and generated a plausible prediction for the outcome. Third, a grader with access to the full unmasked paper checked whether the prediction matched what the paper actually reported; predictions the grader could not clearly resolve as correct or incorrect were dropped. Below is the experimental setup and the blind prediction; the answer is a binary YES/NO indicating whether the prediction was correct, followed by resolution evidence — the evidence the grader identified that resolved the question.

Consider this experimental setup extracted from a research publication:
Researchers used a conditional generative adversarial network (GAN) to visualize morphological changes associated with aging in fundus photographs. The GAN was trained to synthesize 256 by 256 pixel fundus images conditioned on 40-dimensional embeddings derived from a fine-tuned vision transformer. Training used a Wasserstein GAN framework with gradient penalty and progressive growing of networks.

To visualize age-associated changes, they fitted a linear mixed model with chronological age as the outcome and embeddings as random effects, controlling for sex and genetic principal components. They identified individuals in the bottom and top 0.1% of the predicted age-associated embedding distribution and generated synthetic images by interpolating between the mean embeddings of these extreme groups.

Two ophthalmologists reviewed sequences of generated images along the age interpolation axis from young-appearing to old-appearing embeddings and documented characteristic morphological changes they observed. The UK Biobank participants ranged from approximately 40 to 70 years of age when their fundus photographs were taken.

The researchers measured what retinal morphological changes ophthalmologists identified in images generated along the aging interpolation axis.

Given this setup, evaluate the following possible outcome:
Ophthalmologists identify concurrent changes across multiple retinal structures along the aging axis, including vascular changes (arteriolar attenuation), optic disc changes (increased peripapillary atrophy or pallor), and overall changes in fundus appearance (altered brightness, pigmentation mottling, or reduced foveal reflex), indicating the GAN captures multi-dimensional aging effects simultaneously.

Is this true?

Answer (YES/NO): NO